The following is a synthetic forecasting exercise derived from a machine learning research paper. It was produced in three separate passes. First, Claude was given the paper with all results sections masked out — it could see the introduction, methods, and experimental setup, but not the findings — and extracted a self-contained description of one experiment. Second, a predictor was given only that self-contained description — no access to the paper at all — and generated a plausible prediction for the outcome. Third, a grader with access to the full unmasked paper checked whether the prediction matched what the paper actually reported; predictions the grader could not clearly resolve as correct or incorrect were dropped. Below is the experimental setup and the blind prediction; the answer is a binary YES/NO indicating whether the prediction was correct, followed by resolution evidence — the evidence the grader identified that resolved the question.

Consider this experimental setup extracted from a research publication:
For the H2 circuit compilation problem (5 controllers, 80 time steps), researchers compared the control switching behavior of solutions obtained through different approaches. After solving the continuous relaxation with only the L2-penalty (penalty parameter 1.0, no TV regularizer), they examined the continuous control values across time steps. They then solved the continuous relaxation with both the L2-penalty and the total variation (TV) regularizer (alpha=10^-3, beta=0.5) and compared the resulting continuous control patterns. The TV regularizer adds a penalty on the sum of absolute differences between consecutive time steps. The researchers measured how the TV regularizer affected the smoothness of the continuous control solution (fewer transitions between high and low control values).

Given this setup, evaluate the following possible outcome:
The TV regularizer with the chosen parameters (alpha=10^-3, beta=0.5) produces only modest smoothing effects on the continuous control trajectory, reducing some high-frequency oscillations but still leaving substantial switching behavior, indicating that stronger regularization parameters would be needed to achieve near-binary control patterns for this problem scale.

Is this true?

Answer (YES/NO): NO